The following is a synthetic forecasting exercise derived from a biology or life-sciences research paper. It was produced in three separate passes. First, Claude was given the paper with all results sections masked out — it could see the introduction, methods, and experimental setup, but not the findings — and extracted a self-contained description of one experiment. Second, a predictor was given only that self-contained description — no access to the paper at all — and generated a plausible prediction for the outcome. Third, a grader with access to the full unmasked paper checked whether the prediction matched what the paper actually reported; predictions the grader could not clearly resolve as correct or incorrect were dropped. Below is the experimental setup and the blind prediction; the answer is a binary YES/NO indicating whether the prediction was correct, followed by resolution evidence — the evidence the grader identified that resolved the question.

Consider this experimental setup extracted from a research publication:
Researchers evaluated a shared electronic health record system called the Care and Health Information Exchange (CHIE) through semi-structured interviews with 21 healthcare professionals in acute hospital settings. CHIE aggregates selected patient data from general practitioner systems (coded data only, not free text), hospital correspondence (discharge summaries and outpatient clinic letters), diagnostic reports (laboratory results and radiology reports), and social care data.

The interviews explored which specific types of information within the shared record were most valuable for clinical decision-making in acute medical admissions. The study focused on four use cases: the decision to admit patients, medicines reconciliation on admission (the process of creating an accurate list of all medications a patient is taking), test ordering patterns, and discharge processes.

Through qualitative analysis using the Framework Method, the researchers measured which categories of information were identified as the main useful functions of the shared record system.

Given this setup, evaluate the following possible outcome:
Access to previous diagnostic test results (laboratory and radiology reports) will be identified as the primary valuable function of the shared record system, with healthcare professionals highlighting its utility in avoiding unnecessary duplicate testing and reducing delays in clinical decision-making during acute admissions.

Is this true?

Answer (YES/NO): NO